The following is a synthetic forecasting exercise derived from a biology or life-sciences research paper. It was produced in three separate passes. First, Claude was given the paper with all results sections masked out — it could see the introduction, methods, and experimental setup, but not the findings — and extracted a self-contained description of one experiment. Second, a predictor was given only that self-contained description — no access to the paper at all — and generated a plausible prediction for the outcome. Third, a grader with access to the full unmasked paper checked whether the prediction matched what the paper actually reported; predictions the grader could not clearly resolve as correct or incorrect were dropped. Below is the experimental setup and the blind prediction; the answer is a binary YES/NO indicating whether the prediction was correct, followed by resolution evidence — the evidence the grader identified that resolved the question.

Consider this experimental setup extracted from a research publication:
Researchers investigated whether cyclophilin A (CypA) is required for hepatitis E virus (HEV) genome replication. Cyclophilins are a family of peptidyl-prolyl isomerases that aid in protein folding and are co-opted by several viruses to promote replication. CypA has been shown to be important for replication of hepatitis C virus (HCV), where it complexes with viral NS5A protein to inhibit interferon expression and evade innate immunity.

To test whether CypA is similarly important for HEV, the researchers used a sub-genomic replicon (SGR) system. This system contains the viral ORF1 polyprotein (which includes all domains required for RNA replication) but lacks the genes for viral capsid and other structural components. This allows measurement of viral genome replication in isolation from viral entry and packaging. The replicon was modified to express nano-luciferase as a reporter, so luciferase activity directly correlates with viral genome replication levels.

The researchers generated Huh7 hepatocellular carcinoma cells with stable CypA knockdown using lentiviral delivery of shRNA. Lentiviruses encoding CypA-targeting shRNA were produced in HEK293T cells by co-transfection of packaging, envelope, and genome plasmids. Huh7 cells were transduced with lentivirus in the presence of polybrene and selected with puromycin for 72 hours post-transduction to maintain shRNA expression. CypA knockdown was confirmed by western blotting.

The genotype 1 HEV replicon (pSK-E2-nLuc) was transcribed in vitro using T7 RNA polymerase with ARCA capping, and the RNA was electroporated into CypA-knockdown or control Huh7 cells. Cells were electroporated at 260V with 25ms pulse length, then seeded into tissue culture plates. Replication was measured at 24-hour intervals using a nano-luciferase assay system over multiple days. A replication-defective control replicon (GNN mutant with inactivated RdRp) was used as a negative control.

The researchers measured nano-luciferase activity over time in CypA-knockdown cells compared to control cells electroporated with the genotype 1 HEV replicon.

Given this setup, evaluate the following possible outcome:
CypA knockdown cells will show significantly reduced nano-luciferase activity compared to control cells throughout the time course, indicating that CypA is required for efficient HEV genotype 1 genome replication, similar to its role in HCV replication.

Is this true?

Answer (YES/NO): NO